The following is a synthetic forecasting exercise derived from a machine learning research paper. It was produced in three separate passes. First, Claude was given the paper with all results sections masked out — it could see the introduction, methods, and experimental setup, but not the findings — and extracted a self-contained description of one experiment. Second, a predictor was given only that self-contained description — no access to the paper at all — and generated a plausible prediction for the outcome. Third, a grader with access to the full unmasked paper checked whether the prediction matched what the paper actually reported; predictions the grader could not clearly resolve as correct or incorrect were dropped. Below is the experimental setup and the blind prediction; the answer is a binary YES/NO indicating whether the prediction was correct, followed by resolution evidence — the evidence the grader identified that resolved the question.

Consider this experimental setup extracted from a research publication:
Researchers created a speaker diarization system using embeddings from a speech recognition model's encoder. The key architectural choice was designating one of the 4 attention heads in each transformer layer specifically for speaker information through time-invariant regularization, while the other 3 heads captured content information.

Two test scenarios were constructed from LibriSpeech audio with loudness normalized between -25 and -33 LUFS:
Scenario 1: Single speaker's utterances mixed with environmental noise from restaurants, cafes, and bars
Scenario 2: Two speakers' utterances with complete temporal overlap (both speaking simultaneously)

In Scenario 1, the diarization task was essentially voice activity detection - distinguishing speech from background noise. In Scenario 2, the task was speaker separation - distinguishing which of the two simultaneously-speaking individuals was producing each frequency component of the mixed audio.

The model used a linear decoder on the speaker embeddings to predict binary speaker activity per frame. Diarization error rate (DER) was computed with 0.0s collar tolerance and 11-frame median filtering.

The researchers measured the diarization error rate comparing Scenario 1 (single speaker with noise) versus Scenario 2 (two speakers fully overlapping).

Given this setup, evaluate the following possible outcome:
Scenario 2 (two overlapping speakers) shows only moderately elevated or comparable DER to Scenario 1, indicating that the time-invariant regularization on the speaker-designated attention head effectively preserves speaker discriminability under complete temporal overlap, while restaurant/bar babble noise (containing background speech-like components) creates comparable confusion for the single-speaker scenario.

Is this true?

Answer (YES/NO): YES